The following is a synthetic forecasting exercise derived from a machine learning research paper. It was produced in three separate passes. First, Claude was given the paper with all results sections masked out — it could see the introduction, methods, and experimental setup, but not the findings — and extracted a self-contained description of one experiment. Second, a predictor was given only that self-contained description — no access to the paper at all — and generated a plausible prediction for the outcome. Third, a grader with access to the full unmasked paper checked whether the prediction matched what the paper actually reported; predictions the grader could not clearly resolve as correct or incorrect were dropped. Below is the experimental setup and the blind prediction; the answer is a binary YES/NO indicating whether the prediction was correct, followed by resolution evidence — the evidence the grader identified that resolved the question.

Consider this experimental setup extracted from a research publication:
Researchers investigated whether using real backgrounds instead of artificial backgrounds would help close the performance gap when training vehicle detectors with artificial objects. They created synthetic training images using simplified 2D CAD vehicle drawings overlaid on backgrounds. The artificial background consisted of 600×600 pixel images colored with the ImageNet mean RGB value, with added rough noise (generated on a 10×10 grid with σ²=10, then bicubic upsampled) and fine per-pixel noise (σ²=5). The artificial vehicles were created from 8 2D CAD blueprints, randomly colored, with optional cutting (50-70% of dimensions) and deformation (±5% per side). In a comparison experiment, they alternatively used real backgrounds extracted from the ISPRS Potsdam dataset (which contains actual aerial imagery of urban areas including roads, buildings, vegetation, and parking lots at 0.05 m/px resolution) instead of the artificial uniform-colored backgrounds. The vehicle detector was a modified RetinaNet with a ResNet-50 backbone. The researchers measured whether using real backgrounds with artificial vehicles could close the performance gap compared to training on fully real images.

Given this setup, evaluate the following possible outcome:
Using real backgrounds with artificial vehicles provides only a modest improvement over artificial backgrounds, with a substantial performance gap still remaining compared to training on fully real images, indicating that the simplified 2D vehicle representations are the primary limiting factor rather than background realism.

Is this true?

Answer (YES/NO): NO